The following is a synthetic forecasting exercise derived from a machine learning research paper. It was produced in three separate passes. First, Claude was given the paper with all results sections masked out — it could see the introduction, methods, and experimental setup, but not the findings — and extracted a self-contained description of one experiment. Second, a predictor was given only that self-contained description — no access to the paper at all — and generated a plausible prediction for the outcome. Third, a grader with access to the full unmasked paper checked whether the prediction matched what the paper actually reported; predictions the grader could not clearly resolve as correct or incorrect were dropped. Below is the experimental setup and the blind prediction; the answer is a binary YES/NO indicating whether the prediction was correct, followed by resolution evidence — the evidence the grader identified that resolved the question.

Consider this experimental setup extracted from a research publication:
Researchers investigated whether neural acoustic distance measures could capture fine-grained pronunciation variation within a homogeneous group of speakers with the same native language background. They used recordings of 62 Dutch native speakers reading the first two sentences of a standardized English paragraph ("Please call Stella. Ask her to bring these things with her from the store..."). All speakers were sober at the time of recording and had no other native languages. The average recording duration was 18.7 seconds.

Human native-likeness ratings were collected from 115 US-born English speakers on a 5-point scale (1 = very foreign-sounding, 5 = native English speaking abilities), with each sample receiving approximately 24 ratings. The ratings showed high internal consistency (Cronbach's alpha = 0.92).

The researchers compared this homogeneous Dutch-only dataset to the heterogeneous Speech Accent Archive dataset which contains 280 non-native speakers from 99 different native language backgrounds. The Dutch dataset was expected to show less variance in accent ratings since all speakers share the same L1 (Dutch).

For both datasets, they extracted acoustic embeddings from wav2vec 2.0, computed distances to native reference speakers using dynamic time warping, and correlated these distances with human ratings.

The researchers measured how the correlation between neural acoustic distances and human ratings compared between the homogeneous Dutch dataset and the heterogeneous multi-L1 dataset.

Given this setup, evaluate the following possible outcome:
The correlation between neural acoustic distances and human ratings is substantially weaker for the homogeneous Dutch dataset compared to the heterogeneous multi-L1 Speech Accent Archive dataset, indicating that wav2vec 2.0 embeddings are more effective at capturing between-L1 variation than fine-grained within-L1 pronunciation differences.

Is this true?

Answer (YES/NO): NO